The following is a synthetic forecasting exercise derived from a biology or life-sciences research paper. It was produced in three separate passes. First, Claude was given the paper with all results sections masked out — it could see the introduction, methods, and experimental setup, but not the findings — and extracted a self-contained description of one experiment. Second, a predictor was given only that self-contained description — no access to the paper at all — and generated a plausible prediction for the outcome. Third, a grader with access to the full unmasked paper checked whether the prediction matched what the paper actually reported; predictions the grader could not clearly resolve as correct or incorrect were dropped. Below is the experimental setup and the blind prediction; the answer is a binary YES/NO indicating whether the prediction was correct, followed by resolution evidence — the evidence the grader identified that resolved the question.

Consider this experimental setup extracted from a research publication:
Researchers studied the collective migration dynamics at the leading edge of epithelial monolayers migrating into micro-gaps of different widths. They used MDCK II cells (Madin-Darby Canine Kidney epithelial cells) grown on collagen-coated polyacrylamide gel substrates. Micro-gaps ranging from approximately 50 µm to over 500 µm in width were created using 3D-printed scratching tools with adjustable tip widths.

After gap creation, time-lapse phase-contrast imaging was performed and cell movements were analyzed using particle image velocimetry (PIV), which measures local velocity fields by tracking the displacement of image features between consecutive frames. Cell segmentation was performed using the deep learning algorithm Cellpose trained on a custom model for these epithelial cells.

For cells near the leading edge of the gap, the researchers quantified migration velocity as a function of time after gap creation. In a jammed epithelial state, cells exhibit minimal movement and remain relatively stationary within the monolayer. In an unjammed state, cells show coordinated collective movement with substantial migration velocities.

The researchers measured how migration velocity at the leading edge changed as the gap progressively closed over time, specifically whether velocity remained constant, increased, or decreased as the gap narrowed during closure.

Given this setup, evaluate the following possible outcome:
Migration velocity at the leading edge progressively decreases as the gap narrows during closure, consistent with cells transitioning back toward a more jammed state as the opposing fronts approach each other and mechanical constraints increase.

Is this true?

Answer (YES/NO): NO